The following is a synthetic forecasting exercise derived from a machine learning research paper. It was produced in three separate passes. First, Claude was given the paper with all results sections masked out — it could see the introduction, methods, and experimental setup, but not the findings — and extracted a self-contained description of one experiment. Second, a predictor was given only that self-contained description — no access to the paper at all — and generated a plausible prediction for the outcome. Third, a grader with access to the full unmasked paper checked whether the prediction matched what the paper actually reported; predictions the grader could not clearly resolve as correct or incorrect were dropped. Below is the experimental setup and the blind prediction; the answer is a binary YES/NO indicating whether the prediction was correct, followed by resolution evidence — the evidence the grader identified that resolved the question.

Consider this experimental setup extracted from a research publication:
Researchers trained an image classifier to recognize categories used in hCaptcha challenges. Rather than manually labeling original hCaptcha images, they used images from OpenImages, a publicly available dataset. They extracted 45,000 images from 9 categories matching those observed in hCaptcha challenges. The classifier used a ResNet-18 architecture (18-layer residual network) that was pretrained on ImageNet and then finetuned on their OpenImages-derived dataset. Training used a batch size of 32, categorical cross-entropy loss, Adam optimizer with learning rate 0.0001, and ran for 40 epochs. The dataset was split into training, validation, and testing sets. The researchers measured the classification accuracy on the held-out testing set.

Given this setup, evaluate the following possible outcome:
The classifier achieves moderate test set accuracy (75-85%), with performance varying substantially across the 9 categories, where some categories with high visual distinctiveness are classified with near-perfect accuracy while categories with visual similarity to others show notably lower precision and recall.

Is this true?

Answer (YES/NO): NO